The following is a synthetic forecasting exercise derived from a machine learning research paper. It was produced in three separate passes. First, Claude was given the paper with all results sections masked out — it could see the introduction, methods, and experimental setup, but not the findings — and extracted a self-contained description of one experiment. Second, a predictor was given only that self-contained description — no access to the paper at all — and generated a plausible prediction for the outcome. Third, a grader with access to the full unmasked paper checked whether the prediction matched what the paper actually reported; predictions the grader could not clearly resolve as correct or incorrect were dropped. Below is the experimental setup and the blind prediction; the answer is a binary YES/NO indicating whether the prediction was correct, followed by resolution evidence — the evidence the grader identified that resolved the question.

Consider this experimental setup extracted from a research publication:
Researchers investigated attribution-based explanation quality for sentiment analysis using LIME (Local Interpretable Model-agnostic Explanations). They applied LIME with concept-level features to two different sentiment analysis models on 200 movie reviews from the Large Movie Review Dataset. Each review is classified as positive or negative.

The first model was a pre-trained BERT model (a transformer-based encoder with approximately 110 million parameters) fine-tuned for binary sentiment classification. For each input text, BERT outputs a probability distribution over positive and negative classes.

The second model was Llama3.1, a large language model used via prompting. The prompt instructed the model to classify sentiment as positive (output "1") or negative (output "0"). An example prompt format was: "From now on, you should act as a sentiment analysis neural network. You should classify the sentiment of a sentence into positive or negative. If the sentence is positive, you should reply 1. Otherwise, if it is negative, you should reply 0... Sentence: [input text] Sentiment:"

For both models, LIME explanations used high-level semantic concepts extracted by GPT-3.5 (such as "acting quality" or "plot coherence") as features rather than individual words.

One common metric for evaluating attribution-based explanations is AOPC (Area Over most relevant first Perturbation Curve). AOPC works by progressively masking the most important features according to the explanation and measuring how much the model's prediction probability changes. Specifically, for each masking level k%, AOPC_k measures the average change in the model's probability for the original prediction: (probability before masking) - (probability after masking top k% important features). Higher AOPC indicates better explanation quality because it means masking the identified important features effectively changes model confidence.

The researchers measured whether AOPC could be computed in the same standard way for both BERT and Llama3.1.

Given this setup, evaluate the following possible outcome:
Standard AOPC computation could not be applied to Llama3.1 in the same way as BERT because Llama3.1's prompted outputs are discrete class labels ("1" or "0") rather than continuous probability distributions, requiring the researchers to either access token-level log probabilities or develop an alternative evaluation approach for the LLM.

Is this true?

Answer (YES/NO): YES